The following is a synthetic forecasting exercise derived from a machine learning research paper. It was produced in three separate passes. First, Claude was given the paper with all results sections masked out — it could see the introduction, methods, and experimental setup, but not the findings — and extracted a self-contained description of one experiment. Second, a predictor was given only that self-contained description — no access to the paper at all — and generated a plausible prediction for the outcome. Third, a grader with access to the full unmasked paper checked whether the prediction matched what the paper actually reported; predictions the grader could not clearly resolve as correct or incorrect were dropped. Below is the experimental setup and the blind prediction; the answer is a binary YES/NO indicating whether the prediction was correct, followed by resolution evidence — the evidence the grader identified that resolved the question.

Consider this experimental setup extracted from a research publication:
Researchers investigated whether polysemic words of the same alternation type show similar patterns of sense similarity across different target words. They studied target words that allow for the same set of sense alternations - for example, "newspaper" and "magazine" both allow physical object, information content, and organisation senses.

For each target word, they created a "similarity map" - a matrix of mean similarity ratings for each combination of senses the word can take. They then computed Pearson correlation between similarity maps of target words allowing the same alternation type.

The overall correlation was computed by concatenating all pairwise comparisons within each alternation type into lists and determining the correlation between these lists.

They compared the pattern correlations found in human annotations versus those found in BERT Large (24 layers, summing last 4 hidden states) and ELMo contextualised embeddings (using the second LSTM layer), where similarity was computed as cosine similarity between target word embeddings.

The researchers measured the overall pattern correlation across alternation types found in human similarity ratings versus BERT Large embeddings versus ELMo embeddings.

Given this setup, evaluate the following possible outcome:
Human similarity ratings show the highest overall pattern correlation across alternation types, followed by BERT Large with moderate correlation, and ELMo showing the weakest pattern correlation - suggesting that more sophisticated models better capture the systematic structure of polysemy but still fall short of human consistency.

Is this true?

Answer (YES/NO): NO